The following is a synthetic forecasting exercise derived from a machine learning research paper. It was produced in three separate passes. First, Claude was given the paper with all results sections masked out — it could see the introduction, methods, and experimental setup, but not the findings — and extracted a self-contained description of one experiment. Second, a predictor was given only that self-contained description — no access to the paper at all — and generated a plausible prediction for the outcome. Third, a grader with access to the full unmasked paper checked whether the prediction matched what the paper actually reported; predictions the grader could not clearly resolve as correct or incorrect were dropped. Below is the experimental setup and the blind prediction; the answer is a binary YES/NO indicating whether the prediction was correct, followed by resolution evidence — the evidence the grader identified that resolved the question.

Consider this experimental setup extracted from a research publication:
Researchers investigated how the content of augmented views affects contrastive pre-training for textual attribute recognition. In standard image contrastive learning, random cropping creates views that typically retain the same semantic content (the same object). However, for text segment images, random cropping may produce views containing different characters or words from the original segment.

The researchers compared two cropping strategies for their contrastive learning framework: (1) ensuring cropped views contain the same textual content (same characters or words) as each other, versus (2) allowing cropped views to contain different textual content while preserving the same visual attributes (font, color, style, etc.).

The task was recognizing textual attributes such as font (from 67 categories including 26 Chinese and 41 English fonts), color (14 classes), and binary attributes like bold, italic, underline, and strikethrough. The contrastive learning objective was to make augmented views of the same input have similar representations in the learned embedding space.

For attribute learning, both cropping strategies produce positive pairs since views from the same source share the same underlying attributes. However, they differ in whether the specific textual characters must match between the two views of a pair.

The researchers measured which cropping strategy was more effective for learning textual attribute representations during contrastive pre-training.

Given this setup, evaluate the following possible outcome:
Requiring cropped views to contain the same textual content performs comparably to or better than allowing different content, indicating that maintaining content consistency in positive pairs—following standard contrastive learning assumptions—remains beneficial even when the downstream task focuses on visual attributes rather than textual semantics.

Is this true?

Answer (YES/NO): NO